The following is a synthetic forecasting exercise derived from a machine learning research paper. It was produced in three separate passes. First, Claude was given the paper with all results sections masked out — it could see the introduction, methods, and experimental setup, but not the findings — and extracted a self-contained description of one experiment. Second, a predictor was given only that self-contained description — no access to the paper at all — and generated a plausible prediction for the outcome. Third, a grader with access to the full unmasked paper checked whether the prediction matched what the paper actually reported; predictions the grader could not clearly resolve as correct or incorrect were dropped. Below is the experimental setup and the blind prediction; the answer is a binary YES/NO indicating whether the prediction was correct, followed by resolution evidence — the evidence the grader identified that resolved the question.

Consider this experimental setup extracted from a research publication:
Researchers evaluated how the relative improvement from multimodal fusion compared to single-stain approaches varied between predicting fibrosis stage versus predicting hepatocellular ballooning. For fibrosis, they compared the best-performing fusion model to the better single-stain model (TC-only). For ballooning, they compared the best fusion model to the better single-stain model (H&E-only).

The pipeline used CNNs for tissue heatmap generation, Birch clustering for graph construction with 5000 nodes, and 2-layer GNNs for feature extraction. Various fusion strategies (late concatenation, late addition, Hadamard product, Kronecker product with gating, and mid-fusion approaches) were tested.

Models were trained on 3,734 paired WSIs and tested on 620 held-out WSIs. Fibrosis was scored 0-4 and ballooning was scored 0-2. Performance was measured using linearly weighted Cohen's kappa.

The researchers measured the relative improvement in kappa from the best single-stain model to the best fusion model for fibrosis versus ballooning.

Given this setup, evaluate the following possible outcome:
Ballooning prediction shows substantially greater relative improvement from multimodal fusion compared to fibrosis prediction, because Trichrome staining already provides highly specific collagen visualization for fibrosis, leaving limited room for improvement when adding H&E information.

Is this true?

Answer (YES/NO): NO